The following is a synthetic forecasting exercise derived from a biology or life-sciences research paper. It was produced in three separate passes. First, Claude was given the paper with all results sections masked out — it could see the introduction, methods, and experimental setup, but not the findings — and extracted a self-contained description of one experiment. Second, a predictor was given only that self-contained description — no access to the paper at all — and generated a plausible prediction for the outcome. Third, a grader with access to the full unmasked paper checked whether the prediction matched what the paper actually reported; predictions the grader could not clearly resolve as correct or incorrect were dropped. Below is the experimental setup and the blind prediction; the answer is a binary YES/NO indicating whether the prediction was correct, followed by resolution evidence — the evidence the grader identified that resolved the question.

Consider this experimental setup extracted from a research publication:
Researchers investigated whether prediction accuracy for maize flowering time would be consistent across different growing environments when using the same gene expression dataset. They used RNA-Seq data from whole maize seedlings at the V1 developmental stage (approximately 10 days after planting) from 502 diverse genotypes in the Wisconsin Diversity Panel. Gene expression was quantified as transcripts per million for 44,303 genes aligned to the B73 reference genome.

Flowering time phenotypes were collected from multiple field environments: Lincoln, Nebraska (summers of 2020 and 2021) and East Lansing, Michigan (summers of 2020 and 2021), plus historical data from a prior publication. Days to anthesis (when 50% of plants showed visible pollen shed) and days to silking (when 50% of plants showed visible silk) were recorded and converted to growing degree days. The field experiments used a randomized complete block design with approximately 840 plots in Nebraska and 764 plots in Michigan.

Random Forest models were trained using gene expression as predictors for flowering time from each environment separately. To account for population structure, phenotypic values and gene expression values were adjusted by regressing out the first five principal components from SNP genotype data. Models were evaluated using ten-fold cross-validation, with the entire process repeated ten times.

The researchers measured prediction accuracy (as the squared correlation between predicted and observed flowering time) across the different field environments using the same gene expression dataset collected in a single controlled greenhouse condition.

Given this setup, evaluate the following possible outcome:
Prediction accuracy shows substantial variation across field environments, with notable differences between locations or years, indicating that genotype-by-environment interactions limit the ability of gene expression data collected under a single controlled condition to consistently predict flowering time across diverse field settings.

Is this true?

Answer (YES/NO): YES